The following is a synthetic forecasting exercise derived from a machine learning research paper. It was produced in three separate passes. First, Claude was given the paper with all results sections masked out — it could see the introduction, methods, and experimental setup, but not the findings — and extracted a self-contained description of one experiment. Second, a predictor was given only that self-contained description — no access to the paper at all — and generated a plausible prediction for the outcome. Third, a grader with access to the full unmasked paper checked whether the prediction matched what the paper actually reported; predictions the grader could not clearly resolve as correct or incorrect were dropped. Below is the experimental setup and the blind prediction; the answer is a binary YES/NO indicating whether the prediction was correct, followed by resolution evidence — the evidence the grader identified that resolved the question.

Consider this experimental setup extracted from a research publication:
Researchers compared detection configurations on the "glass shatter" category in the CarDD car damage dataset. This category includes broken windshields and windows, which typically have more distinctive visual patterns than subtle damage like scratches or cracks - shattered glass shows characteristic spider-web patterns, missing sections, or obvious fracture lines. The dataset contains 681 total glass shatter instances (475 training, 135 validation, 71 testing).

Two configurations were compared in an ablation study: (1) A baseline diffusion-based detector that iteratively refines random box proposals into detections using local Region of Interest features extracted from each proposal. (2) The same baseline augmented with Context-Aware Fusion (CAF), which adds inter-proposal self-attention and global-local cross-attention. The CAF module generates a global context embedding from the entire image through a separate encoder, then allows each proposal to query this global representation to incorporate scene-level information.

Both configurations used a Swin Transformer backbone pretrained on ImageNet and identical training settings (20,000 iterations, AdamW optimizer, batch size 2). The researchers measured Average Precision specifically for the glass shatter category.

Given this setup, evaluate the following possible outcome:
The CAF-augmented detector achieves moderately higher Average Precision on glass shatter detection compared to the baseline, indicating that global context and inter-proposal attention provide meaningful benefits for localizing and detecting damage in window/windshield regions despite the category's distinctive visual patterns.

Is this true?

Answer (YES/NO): YES